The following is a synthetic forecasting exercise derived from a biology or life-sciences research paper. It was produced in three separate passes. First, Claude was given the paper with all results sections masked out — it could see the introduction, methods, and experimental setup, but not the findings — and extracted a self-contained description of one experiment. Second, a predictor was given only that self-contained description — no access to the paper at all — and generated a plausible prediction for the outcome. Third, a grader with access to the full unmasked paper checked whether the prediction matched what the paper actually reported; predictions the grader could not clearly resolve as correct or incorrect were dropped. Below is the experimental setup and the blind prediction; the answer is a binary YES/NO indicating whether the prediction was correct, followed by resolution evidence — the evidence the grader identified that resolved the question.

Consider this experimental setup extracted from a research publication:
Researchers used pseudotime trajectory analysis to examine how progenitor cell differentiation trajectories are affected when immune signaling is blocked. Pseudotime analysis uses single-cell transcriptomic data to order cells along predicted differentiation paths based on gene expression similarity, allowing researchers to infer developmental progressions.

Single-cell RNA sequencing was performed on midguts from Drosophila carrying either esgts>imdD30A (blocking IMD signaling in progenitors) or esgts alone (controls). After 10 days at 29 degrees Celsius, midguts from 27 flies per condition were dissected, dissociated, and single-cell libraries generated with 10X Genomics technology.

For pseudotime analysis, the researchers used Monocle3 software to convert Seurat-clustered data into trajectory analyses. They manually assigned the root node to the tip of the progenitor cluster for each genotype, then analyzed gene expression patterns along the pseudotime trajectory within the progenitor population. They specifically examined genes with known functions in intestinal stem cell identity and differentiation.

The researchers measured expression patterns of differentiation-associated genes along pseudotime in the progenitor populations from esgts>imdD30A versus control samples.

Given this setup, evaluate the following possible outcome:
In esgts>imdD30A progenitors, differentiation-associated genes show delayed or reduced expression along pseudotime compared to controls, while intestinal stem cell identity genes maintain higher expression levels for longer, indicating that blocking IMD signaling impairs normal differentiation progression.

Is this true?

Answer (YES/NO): NO